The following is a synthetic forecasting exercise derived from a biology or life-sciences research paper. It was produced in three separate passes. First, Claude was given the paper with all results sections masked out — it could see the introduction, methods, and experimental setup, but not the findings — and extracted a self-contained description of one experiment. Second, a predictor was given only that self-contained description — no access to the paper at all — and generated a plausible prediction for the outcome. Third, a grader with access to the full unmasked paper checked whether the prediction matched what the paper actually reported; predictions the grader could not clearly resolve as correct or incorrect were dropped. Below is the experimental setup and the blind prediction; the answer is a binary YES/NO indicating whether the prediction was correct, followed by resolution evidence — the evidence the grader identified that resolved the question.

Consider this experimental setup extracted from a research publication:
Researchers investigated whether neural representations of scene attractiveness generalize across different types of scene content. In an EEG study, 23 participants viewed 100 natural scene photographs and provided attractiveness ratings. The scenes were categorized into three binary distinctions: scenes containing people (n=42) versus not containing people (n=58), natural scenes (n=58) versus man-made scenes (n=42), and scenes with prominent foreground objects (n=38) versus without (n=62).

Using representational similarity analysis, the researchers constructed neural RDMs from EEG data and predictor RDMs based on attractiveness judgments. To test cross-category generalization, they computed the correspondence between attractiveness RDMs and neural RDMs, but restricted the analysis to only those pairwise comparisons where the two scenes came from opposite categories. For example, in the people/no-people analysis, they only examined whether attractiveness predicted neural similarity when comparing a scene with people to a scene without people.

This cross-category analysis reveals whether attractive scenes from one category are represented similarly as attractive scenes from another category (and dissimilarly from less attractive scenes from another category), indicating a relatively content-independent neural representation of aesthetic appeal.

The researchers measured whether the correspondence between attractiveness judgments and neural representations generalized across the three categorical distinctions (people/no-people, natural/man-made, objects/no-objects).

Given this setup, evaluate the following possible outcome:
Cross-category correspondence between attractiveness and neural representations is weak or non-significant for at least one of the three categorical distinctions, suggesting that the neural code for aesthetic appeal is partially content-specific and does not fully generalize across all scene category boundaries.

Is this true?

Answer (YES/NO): NO